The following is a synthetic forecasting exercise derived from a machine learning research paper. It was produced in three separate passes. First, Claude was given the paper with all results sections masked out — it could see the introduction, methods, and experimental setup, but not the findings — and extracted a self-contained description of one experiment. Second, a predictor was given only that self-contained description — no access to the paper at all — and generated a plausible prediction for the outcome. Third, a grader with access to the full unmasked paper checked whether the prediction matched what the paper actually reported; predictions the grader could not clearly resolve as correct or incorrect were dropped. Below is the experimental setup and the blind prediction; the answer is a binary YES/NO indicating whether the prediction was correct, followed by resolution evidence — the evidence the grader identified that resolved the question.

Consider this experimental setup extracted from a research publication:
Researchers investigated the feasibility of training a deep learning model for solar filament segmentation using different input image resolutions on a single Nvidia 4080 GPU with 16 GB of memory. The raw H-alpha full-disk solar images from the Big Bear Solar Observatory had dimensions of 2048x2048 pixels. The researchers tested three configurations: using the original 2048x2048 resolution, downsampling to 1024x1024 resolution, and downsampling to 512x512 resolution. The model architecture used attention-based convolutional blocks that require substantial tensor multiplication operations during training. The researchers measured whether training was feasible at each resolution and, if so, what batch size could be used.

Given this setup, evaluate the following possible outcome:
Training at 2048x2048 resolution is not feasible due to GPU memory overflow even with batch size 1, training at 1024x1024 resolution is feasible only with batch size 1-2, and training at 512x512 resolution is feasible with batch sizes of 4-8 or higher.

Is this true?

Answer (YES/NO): NO